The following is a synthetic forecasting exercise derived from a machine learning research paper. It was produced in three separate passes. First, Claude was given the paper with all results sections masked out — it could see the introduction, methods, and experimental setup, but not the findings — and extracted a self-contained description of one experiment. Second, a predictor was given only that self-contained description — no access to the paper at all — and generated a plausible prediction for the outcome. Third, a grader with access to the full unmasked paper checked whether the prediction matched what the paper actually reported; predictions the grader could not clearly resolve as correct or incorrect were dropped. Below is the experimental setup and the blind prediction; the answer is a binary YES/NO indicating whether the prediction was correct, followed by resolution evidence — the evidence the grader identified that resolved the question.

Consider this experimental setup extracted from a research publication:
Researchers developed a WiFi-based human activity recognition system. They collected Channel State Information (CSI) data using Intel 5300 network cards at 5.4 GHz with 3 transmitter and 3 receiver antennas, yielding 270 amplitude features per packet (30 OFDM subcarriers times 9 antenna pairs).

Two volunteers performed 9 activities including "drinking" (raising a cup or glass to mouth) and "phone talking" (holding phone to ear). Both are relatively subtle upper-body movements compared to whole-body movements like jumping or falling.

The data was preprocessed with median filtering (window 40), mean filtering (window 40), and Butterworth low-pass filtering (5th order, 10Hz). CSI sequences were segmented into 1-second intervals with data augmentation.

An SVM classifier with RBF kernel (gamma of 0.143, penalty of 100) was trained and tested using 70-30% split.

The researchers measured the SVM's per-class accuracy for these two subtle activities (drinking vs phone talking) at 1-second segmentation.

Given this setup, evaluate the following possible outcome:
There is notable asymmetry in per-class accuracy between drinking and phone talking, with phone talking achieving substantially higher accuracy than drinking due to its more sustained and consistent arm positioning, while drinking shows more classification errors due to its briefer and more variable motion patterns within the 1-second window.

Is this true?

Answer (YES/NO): NO